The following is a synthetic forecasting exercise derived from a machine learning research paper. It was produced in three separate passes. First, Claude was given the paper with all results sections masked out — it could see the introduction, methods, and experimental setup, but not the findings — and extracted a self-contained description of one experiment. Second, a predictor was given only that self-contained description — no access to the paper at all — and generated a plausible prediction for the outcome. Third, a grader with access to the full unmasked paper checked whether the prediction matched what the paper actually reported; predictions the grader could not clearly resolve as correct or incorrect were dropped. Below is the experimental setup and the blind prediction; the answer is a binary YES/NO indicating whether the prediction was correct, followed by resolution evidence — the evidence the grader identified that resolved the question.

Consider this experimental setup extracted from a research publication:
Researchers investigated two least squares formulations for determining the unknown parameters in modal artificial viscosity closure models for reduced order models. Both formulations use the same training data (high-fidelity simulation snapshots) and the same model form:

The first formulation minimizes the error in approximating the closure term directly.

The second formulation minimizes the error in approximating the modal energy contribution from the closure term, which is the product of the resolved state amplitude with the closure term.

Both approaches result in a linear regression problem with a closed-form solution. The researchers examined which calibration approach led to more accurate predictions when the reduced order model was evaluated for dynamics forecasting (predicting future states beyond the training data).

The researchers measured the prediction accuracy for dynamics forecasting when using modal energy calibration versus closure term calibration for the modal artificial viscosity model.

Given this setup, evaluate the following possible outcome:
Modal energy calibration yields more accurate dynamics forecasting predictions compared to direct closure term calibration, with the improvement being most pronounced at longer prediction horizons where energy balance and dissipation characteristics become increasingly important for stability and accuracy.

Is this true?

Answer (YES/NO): NO